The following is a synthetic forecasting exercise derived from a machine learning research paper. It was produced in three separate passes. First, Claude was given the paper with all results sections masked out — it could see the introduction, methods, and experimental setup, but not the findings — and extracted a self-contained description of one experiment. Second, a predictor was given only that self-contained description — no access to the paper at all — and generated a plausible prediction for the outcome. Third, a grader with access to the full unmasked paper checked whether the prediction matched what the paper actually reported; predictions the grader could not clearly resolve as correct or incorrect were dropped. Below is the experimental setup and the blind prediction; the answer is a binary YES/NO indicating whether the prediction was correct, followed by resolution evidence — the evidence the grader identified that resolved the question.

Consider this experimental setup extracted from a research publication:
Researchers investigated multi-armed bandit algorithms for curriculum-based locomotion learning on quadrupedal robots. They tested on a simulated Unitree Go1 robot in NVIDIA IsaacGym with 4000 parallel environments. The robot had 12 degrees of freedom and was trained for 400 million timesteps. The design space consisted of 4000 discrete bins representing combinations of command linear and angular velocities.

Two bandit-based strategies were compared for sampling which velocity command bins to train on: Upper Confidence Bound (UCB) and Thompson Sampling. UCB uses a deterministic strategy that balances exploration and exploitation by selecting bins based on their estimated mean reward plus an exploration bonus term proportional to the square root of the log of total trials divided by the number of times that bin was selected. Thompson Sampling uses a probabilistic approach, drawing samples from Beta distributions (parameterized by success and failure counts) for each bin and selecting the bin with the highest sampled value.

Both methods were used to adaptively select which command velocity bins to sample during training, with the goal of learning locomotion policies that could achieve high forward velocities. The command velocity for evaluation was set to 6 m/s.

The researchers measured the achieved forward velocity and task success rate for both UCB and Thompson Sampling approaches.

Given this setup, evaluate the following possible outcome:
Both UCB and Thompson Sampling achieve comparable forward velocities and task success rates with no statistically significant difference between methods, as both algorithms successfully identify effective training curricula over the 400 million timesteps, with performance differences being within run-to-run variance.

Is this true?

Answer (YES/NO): NO